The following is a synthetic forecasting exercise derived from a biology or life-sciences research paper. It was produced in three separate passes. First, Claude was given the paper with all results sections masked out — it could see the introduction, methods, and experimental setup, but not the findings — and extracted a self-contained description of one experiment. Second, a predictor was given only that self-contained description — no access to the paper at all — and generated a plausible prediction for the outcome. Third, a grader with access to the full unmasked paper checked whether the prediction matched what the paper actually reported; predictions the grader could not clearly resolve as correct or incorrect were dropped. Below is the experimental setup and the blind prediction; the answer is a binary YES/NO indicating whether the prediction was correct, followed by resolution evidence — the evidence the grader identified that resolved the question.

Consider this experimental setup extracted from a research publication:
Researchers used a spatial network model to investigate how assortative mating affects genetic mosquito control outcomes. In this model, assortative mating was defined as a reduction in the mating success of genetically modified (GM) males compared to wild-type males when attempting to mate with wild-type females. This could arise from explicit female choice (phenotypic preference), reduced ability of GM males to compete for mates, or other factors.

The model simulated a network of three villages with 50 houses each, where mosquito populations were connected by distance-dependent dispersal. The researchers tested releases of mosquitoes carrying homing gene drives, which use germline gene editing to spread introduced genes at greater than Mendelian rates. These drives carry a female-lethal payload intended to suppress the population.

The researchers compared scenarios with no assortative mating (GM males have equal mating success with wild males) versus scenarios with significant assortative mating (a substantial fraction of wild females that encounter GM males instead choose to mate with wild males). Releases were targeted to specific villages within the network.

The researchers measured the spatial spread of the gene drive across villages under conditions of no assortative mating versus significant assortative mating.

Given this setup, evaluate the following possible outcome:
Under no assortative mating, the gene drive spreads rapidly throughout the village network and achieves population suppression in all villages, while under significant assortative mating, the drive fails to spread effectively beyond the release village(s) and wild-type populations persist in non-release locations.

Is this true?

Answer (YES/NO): YES